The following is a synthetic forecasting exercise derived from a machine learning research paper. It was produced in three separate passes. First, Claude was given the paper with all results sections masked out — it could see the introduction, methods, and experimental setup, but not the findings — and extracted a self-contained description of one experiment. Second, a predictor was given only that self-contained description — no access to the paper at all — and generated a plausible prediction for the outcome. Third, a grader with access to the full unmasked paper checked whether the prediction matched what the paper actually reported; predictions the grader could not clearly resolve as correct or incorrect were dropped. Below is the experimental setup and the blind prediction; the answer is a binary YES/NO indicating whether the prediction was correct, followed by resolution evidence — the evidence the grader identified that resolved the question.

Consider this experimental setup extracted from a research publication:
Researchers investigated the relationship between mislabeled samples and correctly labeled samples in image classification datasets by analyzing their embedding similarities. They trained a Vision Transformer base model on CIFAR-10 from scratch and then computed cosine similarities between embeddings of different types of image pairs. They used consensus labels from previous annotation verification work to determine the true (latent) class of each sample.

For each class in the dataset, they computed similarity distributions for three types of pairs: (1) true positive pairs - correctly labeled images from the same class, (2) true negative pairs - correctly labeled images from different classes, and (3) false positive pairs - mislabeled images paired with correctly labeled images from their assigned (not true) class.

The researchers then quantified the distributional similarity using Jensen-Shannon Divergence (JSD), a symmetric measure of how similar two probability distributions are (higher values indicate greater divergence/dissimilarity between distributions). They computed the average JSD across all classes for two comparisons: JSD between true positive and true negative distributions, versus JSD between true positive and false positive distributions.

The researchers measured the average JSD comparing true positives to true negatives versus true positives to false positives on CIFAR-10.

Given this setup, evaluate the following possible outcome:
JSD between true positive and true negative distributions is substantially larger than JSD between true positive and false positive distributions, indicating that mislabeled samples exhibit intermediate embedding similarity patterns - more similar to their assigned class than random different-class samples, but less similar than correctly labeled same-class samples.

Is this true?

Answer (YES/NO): YES